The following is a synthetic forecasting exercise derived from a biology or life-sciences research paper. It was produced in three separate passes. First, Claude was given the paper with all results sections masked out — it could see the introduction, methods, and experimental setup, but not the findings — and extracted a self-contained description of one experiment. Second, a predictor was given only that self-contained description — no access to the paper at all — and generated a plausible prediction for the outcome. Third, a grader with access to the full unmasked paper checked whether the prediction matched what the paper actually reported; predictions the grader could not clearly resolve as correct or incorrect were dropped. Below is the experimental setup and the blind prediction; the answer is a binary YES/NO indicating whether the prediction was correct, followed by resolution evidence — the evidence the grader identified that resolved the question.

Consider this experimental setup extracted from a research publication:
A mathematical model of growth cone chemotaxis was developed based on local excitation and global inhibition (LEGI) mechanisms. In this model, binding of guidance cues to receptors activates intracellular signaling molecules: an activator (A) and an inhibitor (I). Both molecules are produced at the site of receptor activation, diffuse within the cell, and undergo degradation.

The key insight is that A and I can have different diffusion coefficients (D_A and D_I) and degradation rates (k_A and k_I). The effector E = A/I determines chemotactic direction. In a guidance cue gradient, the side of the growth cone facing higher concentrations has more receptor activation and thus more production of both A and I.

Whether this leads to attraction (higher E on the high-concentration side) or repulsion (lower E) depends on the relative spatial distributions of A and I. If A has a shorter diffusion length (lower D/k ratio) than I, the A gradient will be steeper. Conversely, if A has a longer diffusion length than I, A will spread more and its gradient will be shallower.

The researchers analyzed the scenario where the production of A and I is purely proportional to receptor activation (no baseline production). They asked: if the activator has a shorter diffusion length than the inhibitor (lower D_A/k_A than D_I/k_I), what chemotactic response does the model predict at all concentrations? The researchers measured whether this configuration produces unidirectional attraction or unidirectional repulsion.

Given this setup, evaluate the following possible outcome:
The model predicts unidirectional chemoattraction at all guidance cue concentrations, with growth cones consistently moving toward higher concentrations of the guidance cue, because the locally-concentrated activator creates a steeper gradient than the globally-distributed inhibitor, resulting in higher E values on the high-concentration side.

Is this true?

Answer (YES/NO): YES